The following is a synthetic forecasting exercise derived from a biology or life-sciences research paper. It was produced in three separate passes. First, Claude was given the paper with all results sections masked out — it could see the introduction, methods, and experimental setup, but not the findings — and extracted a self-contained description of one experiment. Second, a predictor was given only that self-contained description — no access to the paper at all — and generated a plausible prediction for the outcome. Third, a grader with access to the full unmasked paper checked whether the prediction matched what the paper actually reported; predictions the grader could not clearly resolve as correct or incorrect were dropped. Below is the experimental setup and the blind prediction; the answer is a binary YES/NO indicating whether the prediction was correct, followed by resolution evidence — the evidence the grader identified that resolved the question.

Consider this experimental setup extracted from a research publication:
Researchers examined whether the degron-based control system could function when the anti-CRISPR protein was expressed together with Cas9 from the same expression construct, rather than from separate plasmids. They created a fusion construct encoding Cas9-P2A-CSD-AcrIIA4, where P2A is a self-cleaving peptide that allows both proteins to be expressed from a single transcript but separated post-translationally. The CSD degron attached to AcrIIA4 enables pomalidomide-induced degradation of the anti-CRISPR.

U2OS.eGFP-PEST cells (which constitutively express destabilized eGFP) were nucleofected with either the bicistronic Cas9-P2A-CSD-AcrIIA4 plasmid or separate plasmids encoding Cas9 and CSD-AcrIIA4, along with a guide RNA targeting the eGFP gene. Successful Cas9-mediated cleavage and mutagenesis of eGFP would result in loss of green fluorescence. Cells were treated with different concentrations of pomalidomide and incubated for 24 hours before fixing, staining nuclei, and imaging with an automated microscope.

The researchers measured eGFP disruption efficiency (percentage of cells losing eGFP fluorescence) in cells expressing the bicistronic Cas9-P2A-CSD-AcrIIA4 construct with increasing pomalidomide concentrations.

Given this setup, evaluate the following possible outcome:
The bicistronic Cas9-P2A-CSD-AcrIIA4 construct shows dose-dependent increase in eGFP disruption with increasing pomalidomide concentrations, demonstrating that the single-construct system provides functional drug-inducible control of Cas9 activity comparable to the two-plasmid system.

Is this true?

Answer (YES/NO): YES